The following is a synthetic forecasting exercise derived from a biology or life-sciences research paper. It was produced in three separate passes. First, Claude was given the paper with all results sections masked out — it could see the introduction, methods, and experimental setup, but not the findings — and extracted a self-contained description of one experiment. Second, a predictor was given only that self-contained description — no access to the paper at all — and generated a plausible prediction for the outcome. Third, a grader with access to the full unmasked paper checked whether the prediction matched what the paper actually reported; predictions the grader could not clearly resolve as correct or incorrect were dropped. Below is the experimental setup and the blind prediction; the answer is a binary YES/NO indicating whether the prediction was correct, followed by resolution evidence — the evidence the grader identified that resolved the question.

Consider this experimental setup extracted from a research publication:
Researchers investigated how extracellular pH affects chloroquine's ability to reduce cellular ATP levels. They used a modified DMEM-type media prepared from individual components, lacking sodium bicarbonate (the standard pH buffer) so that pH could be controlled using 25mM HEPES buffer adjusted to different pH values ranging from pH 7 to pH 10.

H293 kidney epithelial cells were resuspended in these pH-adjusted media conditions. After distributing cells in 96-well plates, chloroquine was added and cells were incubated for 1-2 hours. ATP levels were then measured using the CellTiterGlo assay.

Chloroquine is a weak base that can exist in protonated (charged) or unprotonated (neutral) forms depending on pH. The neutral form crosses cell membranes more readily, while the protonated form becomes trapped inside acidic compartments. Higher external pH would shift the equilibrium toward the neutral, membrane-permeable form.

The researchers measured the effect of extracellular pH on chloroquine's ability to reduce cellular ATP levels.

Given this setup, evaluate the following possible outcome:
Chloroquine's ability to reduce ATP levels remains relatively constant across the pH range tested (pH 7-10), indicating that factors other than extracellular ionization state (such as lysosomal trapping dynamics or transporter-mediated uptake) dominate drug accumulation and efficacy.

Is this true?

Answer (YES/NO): NO